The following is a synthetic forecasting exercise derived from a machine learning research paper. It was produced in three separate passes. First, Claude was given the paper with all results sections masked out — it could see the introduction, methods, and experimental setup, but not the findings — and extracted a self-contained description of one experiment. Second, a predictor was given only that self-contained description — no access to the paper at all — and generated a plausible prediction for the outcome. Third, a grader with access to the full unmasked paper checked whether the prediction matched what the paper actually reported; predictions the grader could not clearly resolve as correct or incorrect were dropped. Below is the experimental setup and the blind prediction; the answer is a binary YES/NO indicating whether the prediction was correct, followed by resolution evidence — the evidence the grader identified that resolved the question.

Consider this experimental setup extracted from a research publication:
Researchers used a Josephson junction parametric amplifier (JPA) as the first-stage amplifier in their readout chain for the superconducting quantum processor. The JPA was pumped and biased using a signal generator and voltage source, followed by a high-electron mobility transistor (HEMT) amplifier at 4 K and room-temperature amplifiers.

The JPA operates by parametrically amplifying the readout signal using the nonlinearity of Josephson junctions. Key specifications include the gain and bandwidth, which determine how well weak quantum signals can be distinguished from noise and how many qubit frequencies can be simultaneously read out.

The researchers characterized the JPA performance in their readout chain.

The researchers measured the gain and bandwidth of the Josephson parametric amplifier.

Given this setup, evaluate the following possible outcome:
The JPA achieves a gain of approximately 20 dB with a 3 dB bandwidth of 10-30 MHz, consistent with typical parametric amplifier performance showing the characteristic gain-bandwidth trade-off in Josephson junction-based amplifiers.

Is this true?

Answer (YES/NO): NO